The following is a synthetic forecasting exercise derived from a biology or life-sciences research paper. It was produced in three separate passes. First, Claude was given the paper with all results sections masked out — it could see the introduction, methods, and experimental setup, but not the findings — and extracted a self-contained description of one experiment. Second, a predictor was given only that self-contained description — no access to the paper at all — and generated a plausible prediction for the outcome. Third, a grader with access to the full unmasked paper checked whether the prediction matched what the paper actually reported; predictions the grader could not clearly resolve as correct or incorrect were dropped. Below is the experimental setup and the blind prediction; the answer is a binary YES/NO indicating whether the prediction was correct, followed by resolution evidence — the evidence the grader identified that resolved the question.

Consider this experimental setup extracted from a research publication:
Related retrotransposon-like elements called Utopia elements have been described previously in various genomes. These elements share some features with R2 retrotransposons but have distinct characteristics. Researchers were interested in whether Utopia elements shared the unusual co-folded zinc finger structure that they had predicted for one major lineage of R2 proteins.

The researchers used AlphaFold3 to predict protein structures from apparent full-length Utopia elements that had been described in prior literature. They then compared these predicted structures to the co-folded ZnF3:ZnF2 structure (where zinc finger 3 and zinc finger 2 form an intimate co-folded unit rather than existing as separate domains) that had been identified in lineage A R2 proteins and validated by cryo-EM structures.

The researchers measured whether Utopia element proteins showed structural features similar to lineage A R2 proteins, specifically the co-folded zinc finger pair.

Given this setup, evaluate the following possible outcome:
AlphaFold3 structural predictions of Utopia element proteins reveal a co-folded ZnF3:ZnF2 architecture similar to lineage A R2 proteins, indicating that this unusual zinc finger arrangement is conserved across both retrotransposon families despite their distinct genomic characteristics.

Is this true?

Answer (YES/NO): NO